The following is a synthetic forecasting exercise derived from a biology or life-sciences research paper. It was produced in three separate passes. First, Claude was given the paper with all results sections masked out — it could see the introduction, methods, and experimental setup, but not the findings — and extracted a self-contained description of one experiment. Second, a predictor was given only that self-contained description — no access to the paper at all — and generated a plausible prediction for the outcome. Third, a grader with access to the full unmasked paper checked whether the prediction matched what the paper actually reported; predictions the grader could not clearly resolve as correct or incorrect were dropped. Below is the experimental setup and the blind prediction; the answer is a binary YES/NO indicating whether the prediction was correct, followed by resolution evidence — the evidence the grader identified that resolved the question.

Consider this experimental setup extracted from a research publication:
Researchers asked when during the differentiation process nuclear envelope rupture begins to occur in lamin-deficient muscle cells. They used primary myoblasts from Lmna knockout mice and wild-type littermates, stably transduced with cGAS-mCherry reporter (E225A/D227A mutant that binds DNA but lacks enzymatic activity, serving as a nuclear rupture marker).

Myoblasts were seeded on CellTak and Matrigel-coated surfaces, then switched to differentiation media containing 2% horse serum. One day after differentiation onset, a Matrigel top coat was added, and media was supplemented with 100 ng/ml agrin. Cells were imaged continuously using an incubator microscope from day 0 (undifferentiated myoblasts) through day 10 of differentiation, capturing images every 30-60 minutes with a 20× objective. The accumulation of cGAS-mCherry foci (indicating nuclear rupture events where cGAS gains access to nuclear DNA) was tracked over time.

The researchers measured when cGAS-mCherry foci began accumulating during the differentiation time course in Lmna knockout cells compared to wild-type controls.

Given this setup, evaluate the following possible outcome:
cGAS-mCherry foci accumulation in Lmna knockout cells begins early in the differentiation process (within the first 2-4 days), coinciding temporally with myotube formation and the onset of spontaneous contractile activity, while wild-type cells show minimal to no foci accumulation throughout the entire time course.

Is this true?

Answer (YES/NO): NO